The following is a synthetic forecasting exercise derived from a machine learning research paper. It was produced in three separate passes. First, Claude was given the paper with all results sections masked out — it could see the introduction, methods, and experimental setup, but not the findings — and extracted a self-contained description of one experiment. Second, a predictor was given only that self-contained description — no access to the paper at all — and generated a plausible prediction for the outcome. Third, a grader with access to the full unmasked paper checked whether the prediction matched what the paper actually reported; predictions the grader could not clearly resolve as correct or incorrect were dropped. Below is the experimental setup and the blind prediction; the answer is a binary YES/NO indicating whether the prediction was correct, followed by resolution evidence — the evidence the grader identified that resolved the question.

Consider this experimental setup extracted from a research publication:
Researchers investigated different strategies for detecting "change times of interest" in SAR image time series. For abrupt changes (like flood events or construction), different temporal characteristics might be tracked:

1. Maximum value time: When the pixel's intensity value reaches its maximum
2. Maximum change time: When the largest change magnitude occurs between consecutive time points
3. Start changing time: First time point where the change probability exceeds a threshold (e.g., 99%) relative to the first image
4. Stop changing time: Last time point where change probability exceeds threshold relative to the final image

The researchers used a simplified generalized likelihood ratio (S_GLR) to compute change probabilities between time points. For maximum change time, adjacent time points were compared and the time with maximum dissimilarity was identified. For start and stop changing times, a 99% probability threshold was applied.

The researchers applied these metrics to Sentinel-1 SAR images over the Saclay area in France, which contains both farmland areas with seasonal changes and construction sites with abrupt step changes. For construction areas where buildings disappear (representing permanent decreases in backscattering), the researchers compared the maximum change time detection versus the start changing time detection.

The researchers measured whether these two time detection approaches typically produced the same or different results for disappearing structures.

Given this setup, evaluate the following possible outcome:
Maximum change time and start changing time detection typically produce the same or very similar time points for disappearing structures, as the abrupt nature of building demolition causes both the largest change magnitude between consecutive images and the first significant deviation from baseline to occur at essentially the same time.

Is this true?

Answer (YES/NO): YES